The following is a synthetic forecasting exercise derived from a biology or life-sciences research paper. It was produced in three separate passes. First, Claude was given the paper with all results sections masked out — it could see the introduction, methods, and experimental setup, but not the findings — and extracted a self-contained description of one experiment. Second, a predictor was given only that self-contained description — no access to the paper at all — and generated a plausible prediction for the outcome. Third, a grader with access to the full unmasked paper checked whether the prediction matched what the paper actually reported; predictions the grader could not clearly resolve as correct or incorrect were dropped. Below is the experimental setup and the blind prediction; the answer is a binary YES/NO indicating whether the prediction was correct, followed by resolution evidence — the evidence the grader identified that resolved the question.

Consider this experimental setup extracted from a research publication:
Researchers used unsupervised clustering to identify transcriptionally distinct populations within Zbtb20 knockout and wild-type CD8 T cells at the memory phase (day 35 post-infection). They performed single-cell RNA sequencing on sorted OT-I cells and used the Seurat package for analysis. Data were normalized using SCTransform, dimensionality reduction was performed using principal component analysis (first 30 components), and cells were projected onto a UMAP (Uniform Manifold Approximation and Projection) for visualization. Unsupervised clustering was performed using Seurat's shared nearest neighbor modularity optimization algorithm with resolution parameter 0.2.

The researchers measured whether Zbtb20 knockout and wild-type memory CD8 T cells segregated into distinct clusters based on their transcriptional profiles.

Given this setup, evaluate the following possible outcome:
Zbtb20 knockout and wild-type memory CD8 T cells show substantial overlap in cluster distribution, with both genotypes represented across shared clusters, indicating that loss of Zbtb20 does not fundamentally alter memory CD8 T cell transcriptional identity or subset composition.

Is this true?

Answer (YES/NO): NO